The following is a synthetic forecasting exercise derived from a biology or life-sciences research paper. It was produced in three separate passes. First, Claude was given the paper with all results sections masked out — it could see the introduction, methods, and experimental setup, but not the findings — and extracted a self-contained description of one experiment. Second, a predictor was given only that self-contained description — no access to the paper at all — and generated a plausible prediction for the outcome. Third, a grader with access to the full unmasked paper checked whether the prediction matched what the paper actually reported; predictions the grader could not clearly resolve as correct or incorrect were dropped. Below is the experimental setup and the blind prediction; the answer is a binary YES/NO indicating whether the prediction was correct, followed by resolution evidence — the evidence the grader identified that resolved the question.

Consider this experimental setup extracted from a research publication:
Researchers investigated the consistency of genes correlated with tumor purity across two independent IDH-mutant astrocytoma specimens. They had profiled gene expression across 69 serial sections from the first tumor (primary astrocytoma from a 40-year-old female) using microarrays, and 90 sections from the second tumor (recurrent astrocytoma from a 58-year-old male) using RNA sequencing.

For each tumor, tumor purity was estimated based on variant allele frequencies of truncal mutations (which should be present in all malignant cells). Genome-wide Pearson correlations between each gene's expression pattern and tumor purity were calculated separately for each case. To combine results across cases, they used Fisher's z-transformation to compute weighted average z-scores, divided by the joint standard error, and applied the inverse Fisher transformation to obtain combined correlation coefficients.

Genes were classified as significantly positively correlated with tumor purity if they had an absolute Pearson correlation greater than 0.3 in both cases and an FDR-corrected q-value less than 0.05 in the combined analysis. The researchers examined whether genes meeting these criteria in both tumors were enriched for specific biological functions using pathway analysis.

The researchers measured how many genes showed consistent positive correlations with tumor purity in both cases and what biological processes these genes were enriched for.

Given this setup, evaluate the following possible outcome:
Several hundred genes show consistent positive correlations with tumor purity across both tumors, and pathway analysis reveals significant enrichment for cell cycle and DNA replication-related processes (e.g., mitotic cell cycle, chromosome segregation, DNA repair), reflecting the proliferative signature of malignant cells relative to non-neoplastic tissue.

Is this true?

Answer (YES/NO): NO